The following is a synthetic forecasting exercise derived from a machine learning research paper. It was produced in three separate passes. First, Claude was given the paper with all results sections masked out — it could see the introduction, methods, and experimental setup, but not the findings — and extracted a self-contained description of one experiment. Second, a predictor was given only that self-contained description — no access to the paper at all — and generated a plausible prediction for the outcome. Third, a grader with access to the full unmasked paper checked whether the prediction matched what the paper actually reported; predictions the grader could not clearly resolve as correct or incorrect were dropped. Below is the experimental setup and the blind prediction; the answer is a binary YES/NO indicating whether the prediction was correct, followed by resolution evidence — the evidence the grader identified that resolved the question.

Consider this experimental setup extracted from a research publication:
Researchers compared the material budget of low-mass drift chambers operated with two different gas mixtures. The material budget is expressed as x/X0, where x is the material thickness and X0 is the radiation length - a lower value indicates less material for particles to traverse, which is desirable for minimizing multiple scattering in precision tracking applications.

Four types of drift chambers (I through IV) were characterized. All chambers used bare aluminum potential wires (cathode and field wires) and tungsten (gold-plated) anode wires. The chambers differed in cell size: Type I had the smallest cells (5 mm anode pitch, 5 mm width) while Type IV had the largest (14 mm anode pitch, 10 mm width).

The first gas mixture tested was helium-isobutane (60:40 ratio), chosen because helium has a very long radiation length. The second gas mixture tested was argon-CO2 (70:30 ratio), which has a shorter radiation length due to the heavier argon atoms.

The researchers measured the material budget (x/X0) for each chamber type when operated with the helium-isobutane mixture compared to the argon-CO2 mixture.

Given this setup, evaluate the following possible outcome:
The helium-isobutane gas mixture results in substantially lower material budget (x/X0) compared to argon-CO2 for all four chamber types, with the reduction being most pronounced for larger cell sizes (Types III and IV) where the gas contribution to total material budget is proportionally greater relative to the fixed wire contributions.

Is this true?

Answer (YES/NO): NO